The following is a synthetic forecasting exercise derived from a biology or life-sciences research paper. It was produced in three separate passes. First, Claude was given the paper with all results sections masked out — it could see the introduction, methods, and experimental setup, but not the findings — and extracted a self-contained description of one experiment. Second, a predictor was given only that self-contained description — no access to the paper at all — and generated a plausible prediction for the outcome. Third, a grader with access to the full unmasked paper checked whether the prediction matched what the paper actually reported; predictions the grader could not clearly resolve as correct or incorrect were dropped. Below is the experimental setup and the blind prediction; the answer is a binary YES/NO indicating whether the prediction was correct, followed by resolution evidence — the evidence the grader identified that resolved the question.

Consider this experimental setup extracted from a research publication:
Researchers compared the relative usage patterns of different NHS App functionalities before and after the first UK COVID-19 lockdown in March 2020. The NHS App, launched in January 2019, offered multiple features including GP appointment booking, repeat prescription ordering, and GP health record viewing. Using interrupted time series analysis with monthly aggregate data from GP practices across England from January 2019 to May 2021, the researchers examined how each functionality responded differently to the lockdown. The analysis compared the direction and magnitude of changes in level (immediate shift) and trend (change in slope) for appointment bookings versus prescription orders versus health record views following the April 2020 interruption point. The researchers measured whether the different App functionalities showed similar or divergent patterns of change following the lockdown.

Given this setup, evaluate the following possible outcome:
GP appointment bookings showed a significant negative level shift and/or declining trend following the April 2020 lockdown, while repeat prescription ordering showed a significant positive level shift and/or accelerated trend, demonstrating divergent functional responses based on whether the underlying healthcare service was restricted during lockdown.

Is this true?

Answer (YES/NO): YES